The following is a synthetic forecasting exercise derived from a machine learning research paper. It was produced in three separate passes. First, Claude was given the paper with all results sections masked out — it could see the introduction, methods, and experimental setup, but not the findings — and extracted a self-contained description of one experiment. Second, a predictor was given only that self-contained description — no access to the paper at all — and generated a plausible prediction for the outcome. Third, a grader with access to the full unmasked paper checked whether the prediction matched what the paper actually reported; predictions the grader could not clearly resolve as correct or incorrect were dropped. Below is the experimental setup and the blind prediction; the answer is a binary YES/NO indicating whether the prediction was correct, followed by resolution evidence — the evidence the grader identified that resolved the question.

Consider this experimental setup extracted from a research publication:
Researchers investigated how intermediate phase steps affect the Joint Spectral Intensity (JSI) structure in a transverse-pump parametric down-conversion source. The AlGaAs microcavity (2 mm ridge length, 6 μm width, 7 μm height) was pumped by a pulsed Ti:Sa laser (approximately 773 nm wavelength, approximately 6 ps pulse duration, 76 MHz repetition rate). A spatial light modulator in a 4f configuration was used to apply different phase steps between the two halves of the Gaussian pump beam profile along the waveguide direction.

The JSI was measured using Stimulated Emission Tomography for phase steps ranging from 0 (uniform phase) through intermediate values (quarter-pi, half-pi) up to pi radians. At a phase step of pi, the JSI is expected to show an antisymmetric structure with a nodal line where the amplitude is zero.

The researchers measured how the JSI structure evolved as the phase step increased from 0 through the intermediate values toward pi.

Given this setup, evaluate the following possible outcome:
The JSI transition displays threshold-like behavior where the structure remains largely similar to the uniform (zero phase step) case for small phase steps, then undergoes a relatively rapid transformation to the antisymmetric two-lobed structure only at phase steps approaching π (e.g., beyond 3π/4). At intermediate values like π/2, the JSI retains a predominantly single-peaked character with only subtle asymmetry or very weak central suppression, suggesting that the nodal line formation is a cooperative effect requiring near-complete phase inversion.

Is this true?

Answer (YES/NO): NO